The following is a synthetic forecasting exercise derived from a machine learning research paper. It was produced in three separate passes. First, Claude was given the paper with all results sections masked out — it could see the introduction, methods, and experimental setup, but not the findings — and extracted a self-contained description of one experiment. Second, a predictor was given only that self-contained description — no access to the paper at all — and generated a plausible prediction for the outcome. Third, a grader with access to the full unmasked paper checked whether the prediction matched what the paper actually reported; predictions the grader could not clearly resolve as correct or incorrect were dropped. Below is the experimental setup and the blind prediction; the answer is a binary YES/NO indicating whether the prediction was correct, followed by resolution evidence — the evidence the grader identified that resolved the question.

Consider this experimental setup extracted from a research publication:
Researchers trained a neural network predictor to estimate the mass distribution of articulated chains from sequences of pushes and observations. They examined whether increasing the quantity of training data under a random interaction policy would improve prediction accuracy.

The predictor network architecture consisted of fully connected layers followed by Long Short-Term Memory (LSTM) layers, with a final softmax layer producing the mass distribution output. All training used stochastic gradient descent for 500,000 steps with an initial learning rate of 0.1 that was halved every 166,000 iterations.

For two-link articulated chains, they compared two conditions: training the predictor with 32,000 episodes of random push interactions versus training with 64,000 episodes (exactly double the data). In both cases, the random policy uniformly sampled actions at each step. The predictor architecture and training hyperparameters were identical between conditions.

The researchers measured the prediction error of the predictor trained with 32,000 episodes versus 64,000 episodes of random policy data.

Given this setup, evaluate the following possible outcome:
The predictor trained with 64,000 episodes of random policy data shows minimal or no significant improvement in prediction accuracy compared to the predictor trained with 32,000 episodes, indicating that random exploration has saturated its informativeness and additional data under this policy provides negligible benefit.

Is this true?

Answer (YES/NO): YES